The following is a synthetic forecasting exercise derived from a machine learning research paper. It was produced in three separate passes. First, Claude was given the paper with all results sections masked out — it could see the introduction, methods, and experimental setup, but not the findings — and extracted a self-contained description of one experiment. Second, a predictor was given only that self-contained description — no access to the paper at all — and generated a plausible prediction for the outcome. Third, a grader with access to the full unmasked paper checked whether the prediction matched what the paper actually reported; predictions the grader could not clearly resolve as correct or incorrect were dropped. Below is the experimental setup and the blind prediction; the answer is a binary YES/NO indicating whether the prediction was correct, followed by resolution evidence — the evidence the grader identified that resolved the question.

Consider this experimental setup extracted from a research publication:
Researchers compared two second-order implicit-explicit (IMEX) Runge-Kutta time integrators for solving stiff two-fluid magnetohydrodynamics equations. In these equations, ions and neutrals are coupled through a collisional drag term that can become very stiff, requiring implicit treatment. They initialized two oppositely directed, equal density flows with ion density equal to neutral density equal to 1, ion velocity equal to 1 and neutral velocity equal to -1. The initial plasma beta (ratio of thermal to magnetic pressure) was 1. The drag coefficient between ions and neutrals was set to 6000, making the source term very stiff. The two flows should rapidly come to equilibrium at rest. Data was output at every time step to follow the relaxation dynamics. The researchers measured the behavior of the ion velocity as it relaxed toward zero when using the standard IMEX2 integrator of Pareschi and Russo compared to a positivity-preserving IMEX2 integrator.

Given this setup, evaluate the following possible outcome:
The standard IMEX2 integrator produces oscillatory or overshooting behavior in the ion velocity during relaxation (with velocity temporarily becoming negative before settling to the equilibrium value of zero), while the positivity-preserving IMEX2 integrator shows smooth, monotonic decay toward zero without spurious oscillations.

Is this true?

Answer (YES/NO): YES